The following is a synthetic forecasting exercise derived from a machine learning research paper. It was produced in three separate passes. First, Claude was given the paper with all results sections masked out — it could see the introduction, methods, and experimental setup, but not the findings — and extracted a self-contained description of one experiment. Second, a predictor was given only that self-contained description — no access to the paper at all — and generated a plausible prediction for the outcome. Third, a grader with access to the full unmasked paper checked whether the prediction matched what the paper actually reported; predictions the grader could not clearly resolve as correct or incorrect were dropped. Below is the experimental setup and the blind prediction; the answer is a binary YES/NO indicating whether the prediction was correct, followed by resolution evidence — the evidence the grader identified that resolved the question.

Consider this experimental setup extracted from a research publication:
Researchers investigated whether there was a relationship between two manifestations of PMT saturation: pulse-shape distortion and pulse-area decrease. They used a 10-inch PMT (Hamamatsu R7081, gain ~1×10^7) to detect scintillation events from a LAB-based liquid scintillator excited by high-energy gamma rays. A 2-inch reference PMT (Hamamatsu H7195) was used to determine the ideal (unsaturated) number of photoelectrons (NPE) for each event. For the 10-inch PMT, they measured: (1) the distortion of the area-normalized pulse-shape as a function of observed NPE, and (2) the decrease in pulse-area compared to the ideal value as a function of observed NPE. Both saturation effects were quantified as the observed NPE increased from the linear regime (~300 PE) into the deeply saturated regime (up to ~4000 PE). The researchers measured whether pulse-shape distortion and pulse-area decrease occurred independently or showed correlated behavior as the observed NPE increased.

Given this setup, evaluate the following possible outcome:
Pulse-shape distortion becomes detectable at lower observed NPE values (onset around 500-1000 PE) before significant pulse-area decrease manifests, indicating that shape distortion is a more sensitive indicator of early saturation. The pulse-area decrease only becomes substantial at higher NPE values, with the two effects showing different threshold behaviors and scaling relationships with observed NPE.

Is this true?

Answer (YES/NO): NO